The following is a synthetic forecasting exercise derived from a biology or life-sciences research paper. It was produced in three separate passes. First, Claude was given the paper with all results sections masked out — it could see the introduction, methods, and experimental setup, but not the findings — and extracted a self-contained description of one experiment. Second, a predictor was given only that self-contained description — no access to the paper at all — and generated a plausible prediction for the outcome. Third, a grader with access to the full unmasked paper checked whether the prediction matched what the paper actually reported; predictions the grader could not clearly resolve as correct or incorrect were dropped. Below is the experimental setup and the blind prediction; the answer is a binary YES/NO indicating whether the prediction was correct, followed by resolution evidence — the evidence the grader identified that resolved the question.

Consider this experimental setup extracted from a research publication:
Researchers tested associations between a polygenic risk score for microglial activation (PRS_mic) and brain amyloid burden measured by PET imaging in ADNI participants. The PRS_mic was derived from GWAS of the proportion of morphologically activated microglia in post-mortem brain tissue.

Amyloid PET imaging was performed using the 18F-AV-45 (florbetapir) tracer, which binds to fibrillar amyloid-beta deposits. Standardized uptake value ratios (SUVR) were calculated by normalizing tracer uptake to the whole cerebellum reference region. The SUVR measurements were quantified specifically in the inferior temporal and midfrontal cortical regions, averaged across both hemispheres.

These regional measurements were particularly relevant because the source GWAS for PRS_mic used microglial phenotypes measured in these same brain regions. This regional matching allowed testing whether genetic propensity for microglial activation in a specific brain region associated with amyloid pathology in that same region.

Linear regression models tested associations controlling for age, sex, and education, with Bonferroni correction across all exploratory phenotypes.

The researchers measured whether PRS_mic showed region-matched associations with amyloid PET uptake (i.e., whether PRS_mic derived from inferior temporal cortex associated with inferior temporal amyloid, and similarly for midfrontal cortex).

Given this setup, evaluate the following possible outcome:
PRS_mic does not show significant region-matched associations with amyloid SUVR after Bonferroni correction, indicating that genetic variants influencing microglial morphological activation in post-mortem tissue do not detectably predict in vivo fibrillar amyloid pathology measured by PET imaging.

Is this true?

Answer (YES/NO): YES